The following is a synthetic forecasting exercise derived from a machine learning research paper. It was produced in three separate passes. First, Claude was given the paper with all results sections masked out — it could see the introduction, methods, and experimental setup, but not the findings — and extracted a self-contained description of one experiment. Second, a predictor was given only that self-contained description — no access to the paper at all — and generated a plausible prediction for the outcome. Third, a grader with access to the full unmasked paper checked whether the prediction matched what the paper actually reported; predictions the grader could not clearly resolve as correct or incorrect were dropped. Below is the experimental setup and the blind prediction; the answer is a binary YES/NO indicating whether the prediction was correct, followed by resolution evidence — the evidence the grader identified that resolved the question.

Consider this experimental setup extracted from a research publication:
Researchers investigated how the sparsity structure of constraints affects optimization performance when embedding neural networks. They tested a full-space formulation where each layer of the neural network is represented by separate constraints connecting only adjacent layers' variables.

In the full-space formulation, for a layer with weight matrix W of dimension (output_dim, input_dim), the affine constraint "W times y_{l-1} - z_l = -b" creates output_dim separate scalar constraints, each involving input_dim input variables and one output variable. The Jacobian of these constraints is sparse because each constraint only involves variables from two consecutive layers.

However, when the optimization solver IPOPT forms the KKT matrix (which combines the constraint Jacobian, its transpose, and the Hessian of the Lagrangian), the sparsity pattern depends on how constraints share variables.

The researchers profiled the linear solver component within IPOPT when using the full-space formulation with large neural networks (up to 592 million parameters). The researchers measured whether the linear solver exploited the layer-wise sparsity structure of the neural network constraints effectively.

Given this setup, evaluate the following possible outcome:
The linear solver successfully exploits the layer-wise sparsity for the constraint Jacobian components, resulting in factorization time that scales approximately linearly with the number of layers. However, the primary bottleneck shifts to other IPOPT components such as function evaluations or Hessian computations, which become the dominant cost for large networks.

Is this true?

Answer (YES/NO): NO